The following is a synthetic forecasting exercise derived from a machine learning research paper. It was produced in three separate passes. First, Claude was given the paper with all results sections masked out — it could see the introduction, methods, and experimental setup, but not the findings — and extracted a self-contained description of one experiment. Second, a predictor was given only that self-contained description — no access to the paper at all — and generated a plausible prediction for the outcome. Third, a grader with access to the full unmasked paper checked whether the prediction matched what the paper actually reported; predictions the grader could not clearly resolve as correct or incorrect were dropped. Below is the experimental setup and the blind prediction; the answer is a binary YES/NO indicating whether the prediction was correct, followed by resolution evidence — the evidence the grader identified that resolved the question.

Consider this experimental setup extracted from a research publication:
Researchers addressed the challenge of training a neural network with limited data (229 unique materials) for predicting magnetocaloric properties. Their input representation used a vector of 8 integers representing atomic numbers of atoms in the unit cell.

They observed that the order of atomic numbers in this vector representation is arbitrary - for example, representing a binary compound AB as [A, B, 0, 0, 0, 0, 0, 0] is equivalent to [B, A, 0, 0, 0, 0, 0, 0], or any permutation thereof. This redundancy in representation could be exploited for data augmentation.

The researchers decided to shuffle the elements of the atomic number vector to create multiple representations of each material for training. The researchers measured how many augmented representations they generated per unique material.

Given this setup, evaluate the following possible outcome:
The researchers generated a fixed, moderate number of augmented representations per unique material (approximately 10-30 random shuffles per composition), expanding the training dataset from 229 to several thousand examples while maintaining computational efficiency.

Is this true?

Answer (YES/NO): NO